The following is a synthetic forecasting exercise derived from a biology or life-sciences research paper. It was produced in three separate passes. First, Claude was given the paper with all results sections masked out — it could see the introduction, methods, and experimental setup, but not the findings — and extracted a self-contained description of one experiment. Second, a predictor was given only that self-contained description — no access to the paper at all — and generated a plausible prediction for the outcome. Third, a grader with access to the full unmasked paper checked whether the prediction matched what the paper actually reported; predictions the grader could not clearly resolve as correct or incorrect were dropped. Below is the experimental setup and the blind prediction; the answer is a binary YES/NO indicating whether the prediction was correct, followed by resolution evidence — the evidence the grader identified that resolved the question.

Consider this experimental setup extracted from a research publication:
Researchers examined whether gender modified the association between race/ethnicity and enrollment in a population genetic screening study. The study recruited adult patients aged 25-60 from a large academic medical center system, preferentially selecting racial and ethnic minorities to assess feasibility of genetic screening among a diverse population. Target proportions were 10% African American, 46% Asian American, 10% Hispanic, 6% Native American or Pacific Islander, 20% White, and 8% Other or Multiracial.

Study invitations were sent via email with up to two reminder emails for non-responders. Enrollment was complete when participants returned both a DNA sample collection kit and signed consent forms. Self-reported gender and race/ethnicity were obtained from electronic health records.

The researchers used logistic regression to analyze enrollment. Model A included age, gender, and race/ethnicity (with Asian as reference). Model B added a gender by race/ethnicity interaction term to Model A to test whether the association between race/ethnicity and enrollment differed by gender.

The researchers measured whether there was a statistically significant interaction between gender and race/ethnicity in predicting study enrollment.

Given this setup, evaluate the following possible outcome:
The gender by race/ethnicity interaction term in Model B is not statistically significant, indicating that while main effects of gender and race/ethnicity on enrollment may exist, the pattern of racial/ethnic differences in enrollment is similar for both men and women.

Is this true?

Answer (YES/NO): NO